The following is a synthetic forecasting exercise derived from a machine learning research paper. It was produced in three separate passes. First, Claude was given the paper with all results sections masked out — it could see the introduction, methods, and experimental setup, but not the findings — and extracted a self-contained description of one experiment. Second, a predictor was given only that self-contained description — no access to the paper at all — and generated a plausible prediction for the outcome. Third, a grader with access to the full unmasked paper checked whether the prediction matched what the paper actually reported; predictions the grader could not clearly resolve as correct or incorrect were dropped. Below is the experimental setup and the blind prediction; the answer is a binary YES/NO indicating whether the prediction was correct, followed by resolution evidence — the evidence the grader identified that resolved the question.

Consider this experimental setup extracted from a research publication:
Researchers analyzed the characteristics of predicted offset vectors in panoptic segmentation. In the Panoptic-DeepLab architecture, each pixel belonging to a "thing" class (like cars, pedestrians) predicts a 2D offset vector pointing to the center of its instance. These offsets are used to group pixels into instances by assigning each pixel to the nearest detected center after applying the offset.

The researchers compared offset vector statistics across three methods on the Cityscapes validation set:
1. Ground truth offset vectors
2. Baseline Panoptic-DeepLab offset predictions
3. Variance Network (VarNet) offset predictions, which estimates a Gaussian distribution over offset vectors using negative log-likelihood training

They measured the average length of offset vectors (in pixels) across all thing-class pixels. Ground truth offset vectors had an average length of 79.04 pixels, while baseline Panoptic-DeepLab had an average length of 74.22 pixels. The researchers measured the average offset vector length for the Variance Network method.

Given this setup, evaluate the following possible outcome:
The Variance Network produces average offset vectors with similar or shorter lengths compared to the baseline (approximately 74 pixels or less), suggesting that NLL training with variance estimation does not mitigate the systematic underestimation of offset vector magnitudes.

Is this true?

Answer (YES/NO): YES